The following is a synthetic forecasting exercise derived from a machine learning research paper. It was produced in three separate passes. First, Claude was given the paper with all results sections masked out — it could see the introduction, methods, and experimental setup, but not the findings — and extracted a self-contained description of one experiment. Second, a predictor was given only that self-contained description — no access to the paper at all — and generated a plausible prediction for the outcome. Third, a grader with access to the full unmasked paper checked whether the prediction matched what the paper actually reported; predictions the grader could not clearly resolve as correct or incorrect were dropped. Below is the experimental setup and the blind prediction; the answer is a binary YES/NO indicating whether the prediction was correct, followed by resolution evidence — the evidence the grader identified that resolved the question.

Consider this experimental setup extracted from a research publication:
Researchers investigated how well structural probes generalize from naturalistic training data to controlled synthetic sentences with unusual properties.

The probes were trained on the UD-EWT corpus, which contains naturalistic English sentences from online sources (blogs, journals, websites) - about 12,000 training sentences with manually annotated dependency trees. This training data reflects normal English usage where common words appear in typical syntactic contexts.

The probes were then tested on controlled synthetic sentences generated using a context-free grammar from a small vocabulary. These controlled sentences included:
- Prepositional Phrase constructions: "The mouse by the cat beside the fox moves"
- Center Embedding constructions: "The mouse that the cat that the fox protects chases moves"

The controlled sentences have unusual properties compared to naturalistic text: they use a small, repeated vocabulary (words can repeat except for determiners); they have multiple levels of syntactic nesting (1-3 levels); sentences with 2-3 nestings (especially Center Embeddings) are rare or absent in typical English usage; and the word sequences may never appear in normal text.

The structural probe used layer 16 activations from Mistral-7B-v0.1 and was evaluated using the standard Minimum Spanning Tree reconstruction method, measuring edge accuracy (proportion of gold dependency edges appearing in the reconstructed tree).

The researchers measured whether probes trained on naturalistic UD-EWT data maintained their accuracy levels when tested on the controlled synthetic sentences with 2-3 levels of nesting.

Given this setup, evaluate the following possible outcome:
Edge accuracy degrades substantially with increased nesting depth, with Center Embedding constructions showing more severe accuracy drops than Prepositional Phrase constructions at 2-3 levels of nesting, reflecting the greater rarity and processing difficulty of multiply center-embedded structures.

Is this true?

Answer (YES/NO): NO